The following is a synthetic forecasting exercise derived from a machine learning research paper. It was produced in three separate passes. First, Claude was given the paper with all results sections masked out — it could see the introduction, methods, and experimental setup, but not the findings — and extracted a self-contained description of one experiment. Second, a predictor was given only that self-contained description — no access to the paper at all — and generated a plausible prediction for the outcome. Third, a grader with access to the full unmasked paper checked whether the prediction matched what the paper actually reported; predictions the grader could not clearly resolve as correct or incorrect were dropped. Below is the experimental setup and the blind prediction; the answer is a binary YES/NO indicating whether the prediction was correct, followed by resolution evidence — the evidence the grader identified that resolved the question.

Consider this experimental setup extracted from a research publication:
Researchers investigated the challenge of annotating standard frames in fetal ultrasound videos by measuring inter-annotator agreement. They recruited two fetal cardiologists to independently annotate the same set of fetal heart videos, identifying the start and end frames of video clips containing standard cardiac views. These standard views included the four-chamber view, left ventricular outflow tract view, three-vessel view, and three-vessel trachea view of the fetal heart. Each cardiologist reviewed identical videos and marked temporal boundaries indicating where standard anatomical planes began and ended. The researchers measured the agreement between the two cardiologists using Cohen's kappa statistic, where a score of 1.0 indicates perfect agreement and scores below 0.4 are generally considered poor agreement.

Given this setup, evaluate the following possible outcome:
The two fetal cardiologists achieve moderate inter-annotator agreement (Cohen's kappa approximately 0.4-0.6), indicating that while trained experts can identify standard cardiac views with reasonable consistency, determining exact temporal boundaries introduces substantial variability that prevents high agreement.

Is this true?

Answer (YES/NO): NO